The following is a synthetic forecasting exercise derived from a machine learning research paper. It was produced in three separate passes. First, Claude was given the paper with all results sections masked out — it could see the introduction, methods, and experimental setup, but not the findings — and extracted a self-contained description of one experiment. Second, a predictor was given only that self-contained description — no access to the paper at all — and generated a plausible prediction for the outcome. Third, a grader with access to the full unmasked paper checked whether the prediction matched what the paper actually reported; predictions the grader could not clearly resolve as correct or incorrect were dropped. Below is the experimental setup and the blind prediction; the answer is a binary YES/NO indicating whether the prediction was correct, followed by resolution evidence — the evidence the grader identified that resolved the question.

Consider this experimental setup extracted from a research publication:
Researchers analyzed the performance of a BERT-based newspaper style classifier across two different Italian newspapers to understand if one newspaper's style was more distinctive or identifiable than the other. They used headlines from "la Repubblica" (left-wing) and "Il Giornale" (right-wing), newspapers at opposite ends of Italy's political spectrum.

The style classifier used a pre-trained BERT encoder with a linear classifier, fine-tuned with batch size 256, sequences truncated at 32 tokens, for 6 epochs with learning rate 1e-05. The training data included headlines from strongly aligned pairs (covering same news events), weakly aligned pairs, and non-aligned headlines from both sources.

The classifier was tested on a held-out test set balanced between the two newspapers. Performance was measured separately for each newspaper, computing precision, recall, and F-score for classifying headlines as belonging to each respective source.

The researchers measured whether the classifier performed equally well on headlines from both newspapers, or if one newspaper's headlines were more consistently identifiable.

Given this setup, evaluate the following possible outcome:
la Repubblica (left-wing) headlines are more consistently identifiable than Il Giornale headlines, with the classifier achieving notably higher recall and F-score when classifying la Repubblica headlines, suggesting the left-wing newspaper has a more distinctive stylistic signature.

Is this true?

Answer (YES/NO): NO